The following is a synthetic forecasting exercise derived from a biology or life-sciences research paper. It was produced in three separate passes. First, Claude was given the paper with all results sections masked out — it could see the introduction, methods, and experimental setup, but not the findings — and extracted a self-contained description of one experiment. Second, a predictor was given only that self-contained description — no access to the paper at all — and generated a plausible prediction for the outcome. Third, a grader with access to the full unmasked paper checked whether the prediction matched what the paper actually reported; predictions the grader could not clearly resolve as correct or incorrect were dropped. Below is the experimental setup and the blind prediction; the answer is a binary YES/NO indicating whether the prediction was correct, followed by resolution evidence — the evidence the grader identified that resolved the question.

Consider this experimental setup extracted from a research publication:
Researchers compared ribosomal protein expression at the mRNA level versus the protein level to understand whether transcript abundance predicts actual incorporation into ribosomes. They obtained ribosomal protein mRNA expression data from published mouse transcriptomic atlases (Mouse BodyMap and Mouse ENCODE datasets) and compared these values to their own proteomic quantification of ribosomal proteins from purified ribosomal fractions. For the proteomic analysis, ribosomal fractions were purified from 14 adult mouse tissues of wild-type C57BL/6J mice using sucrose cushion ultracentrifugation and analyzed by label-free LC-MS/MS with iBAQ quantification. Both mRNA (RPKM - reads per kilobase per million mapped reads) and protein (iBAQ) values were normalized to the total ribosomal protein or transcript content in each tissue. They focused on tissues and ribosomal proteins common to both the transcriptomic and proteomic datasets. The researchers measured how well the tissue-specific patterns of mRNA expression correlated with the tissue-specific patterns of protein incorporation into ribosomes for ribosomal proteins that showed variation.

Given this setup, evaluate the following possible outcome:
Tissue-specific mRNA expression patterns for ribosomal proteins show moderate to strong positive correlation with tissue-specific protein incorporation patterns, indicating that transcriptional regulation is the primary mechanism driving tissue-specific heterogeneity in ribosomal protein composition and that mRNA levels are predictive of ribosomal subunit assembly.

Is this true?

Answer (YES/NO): NO